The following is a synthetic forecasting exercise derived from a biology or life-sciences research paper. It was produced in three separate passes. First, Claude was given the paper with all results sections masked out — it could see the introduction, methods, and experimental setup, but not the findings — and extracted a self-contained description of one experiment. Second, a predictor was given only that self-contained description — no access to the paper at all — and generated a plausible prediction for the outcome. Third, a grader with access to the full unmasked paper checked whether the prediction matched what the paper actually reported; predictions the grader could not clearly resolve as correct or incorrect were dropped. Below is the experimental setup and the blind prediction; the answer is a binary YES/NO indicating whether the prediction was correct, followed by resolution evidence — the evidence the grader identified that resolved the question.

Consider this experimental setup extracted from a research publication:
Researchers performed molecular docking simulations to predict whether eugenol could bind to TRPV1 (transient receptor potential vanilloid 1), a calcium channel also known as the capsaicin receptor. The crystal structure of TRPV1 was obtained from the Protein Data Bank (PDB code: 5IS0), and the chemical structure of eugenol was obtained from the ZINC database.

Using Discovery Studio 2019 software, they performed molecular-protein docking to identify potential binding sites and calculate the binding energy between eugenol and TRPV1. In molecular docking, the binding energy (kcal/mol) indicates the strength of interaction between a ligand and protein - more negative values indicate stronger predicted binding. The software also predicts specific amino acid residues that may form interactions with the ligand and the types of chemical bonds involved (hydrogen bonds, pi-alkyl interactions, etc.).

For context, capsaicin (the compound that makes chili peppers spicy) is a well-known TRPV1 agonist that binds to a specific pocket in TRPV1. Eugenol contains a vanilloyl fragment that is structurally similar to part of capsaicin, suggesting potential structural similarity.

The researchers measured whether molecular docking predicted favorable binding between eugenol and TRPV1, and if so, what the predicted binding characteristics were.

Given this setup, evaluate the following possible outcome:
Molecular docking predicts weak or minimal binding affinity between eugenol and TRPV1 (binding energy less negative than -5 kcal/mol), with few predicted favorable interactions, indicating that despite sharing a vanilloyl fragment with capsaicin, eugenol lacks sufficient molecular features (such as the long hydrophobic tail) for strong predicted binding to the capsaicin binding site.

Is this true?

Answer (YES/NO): NO